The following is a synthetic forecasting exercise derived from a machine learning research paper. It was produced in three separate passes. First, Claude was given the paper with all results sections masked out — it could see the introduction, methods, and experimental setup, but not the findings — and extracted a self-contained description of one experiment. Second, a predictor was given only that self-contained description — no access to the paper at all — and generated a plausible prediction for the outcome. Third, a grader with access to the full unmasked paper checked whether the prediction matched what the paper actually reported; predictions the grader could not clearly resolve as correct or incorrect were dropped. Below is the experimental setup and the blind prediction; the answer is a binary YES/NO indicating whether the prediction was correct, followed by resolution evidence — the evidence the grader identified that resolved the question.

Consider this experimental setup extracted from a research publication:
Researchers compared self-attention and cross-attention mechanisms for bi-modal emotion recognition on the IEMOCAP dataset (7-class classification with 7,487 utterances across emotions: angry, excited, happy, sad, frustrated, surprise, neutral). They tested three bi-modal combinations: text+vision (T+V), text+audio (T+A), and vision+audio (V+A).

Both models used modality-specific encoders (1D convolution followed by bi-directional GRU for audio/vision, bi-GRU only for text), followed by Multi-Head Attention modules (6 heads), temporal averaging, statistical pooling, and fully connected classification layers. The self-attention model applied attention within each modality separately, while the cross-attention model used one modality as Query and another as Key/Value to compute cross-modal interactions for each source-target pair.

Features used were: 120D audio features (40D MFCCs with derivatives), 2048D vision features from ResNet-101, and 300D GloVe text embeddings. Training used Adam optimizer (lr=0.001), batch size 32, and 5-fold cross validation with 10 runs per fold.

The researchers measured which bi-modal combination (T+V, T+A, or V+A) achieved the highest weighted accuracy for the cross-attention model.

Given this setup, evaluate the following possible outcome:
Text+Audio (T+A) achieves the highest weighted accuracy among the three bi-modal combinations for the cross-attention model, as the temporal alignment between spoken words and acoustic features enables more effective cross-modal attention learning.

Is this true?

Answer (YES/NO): NO